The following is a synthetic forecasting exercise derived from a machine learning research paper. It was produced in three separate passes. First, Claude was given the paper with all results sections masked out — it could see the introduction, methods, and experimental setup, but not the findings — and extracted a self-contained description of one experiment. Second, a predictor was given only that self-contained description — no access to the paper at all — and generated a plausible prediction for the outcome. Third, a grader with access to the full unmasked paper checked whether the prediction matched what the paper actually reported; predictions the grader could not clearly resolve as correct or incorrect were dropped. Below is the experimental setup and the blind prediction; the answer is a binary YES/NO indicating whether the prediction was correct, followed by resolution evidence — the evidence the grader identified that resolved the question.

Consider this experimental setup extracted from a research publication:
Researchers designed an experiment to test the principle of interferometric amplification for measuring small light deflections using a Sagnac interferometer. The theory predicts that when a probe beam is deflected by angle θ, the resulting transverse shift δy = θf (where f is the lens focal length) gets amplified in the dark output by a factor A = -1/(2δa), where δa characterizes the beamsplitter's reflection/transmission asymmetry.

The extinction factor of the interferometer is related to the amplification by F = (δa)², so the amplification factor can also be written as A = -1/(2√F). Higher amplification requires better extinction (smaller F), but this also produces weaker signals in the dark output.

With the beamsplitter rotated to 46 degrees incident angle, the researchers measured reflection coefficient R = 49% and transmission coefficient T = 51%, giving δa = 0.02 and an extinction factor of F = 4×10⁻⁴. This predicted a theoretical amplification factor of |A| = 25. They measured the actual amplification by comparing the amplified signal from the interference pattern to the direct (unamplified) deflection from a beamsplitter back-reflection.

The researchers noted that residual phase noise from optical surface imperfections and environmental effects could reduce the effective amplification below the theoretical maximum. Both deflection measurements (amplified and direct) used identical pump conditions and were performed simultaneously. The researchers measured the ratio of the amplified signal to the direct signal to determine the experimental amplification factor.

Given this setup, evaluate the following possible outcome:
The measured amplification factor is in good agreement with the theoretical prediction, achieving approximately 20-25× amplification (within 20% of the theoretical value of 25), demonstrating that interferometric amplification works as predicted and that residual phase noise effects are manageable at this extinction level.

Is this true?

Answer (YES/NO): NO